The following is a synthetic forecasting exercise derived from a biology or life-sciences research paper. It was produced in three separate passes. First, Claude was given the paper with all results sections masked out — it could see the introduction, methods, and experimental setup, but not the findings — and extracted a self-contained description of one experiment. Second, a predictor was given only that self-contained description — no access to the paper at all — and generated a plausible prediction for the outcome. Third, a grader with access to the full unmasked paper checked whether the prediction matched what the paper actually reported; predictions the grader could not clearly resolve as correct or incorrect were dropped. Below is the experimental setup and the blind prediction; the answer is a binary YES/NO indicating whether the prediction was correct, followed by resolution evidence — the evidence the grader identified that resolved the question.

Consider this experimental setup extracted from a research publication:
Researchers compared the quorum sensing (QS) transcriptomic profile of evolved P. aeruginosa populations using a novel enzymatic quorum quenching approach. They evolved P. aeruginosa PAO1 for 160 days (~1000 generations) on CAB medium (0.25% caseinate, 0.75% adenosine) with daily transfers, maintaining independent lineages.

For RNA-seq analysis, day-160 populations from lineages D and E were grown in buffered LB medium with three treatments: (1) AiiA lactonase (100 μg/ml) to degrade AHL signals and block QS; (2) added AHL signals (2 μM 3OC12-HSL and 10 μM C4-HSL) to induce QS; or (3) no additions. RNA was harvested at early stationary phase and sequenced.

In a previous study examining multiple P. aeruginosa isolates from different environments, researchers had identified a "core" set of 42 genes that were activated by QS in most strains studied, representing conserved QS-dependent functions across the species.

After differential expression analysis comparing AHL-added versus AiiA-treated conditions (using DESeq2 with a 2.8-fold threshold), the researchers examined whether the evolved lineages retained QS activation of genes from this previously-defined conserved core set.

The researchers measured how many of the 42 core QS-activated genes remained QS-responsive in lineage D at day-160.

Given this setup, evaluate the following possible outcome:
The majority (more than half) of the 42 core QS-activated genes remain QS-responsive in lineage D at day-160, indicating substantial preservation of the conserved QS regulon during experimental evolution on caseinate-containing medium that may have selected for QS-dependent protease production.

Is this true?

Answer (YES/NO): YES